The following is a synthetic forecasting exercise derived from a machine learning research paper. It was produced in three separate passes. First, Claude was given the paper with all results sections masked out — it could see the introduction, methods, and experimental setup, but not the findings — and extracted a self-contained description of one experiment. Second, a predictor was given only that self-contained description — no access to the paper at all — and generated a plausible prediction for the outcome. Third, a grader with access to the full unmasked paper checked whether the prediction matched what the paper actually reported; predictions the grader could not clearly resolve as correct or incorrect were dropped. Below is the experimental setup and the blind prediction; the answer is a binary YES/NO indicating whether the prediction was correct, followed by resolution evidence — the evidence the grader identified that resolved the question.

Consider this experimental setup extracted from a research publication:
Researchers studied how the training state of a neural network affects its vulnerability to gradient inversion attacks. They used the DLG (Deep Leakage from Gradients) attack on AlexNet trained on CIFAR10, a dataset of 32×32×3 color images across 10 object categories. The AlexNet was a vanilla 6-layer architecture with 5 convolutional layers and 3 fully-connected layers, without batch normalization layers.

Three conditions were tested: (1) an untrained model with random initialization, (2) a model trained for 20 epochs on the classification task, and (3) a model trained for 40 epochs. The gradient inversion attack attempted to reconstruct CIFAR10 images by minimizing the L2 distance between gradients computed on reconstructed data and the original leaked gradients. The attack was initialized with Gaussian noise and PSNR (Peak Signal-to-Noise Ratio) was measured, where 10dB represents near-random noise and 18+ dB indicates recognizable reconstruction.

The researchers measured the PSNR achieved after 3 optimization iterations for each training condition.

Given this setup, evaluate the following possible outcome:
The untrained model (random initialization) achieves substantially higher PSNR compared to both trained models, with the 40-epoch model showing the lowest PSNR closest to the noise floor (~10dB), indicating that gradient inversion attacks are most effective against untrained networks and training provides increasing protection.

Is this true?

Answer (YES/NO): YES